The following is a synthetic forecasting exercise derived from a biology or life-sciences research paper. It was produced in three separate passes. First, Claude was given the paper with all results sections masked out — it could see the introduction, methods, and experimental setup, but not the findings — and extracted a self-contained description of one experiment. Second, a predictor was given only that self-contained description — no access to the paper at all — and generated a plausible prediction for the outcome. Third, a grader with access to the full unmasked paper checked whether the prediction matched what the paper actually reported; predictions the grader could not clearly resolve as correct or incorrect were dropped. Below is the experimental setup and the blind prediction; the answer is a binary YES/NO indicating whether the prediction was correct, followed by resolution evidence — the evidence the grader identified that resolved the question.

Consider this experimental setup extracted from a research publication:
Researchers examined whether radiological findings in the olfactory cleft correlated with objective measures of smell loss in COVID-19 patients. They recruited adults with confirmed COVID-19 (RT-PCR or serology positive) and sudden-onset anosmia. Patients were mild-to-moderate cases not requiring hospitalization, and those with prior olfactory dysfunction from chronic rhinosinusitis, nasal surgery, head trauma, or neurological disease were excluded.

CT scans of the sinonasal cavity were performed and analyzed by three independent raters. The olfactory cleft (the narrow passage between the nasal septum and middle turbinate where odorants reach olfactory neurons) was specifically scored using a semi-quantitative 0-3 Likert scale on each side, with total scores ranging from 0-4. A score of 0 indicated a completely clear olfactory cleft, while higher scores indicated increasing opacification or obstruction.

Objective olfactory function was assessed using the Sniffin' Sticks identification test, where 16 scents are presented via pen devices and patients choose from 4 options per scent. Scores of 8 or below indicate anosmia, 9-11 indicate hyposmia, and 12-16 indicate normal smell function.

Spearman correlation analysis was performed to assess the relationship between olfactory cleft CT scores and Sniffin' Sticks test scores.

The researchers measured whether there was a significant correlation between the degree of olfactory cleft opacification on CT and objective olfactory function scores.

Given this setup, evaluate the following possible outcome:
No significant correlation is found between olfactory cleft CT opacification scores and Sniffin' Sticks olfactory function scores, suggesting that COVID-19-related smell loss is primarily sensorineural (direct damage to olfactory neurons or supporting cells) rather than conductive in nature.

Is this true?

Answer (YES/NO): YES